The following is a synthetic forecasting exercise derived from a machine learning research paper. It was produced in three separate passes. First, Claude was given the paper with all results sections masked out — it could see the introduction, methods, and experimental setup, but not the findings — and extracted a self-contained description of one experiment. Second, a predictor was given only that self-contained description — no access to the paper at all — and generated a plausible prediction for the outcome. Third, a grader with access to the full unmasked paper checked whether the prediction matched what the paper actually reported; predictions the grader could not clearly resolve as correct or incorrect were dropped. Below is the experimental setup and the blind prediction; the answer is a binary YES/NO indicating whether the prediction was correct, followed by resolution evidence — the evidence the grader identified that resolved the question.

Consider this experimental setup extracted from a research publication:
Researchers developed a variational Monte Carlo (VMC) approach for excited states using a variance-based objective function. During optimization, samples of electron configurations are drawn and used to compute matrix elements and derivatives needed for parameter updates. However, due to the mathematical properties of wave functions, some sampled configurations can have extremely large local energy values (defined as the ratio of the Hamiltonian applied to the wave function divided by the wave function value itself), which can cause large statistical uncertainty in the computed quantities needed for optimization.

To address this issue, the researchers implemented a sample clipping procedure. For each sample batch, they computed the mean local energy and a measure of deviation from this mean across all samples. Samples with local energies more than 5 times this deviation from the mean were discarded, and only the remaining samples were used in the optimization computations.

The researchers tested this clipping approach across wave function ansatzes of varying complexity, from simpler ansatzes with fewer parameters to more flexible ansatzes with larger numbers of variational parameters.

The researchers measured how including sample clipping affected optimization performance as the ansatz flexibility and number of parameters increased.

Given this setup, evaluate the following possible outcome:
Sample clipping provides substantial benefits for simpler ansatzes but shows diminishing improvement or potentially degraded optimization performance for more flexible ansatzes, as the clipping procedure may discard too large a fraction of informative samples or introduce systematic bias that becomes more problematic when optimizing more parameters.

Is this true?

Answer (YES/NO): NO